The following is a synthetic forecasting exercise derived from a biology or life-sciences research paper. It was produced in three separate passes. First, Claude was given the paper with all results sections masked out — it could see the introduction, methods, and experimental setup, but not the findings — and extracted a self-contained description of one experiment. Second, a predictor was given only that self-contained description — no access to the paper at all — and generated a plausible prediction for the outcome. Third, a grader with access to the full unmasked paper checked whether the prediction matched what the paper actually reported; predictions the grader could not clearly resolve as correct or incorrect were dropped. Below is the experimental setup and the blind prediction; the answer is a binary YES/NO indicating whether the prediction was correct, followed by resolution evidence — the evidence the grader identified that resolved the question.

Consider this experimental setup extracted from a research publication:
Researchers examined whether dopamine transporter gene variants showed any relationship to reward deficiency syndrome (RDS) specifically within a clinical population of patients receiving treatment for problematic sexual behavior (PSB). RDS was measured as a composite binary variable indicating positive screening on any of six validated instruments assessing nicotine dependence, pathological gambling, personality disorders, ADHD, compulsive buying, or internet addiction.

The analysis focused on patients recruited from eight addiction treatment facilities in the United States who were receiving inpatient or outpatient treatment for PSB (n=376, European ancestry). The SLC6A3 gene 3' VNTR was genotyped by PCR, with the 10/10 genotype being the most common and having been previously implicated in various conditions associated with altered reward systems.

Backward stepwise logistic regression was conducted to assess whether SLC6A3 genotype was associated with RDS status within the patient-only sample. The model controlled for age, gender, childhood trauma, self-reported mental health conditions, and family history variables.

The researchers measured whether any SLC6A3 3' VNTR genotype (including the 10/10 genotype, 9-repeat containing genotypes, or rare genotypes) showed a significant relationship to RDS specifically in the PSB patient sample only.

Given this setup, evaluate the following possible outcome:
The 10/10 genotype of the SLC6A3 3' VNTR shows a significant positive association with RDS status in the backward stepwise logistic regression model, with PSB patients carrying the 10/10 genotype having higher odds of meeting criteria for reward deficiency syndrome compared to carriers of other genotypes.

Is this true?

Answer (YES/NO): NO